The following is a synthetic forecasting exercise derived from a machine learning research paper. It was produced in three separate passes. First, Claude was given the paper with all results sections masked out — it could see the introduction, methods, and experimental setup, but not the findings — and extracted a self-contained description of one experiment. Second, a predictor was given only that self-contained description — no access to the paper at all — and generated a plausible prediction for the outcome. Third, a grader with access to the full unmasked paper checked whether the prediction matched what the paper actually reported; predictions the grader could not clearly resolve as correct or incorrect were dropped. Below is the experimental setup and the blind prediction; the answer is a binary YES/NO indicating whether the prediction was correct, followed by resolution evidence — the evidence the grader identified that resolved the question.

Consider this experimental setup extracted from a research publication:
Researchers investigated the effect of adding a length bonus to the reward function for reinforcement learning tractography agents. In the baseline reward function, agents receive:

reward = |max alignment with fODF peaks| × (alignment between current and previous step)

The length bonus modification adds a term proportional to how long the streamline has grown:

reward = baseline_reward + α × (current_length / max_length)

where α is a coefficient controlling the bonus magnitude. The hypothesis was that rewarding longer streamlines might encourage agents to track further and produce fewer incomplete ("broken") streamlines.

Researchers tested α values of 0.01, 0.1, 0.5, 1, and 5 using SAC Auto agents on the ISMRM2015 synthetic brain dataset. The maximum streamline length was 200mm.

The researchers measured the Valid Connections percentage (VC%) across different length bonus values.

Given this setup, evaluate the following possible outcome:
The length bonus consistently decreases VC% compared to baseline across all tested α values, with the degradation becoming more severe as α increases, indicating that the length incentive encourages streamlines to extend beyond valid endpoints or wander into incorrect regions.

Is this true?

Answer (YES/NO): NO